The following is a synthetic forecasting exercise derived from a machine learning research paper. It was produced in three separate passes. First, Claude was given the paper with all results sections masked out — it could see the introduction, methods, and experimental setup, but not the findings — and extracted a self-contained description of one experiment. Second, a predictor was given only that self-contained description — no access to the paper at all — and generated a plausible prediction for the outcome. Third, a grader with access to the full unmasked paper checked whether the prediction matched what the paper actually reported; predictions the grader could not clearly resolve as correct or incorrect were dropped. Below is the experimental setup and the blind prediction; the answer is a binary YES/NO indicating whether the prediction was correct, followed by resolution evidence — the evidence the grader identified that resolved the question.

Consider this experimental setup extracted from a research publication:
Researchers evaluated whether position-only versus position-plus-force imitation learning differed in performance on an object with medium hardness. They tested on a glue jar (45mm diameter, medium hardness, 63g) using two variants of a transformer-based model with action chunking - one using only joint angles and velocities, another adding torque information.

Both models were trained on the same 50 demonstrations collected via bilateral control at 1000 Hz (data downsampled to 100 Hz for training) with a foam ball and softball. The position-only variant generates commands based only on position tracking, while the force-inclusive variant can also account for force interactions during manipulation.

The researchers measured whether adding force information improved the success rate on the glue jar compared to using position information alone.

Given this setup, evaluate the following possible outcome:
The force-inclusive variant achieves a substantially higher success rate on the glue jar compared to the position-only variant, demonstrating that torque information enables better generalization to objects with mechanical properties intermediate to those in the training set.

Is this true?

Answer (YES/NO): YES